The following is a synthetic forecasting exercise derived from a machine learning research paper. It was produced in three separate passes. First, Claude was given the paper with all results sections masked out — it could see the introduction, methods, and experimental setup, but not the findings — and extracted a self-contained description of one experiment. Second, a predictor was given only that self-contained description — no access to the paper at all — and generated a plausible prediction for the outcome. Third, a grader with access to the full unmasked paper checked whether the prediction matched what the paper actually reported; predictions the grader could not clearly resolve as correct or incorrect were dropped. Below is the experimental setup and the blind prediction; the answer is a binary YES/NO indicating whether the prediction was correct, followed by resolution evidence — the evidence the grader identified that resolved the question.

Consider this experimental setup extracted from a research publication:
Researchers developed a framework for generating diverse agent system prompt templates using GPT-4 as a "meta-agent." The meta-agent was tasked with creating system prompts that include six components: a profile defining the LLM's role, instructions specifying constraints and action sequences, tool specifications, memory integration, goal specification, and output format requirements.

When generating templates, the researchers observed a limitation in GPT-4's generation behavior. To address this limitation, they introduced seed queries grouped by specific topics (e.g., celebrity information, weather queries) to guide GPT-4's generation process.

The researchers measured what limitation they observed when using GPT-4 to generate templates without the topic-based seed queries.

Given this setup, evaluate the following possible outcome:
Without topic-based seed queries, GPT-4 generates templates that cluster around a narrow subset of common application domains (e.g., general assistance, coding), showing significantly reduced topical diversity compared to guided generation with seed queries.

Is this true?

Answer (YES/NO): NO